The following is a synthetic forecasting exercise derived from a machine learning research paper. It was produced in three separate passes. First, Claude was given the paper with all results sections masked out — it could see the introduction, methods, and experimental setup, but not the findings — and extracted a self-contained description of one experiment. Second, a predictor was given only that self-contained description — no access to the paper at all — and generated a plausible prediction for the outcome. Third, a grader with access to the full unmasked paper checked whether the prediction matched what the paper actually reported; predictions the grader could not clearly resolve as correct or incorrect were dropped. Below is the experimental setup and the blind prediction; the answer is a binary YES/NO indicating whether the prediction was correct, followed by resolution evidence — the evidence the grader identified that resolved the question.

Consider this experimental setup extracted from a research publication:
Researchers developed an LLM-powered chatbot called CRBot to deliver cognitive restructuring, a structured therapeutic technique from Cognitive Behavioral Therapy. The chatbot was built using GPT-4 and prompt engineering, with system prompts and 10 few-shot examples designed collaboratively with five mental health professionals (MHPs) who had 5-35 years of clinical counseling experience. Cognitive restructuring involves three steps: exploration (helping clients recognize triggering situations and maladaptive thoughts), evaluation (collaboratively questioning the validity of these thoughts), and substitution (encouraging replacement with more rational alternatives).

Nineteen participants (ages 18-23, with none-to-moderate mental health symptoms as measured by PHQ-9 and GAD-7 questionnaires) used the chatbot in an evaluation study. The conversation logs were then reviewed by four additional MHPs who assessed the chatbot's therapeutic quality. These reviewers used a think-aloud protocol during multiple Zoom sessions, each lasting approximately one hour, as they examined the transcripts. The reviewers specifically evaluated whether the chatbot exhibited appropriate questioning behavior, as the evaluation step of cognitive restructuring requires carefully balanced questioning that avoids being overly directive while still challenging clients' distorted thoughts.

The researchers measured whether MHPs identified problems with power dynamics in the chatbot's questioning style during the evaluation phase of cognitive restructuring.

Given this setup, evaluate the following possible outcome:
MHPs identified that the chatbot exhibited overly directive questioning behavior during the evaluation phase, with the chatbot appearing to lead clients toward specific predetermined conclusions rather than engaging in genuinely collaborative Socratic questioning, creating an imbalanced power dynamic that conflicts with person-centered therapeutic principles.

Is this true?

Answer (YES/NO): YES